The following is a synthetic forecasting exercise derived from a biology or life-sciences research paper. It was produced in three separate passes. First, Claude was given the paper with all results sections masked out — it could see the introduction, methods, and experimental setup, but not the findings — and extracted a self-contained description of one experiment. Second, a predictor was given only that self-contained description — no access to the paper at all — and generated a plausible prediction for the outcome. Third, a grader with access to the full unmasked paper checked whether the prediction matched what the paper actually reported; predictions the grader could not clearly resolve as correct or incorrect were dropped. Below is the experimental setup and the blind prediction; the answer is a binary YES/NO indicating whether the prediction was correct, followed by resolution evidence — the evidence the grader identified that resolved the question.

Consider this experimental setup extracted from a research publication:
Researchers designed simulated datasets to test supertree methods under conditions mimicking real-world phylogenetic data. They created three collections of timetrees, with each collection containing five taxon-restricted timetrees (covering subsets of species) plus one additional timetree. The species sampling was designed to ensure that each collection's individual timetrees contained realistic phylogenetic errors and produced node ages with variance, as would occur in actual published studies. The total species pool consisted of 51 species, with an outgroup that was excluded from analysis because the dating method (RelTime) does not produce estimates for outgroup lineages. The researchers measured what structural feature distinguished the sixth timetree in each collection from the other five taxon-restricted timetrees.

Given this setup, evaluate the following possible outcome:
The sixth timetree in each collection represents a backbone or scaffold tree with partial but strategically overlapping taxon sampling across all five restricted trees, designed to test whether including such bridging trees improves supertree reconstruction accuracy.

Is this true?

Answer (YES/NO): YES